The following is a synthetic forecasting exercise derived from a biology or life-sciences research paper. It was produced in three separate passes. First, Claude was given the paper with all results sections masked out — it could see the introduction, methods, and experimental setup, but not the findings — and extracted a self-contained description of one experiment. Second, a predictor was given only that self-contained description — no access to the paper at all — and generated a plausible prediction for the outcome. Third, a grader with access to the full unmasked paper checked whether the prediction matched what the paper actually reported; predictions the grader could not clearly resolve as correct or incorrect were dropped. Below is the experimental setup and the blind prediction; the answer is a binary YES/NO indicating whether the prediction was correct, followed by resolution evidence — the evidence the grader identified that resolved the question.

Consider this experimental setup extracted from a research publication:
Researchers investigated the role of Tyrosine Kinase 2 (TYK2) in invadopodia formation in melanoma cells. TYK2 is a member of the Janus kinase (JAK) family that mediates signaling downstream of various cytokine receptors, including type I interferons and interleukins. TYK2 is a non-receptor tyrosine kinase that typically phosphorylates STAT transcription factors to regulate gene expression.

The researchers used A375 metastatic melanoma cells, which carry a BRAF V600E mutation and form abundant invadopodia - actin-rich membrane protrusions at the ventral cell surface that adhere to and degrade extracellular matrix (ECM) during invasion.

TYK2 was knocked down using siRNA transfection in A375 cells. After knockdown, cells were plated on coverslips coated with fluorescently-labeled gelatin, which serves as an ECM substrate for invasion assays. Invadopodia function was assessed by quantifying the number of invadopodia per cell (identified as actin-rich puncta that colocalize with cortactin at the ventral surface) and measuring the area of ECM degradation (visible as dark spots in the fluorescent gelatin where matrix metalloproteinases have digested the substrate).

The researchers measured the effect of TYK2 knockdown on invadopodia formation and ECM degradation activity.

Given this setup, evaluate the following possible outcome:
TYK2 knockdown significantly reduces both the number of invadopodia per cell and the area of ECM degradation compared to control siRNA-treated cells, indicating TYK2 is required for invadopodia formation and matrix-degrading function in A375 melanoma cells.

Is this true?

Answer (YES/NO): YES